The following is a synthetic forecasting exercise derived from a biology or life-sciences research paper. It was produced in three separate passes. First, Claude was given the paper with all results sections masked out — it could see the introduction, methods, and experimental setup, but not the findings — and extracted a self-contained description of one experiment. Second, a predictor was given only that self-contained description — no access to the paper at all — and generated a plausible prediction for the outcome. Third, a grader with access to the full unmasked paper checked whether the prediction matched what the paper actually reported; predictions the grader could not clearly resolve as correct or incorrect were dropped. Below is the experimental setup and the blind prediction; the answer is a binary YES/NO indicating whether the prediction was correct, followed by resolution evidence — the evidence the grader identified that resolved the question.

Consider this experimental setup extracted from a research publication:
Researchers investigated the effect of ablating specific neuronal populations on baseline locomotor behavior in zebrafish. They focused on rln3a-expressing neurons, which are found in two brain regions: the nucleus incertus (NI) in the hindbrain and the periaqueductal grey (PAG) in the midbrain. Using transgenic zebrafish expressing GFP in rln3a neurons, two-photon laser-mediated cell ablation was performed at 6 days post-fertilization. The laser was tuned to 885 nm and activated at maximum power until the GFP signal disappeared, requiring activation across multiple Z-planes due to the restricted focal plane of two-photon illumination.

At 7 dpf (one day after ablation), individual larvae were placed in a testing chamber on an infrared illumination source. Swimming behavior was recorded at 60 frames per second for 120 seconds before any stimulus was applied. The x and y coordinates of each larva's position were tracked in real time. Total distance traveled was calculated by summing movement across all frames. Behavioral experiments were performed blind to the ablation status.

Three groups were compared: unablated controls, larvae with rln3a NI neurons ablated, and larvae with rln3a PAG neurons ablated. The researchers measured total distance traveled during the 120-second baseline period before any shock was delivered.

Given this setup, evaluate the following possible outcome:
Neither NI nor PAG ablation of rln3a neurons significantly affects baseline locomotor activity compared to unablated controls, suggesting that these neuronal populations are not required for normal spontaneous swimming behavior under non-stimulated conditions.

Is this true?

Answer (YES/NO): NO